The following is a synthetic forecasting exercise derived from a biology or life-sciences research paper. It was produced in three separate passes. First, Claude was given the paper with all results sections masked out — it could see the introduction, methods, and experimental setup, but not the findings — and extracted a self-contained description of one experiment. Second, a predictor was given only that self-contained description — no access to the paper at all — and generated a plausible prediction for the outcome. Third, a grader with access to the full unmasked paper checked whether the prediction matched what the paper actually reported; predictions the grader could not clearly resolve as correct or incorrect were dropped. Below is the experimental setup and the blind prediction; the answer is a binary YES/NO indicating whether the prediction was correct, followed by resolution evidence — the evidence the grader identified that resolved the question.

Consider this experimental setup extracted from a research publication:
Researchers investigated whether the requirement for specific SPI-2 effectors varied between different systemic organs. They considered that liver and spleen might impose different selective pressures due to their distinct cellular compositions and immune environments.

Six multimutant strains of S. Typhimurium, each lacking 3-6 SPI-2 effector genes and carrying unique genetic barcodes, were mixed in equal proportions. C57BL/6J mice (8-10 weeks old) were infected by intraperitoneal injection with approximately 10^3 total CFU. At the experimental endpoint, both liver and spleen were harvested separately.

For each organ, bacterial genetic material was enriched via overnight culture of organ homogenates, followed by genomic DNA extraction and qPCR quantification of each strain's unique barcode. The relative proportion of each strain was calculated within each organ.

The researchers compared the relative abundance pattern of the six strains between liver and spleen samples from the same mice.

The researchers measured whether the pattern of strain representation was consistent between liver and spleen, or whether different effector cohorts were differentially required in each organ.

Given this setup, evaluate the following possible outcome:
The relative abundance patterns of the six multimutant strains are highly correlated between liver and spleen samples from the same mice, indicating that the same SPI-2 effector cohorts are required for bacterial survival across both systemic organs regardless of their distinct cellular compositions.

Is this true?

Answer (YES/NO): YES